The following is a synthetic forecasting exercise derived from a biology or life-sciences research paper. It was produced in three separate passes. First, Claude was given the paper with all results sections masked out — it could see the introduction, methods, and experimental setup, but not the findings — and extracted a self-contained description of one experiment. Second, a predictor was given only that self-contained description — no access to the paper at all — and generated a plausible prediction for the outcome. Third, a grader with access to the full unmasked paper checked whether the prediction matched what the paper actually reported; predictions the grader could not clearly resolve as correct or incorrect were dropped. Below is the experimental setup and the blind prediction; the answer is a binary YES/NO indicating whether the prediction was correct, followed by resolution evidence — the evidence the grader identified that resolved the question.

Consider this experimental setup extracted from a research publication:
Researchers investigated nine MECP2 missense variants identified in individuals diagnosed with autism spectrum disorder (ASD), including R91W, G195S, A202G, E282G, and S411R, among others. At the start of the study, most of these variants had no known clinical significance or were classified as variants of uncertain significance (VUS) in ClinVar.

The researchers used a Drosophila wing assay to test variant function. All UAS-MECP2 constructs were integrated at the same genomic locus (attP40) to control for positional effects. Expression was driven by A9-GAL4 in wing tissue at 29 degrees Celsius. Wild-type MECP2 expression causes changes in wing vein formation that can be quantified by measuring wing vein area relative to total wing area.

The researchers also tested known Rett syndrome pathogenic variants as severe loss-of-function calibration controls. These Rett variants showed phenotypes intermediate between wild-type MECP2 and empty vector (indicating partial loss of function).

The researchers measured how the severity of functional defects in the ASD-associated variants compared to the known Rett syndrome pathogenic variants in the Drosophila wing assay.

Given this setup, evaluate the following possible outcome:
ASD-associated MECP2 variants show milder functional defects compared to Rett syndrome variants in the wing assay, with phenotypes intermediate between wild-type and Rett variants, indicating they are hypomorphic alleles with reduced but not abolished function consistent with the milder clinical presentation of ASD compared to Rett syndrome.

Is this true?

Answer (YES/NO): NO